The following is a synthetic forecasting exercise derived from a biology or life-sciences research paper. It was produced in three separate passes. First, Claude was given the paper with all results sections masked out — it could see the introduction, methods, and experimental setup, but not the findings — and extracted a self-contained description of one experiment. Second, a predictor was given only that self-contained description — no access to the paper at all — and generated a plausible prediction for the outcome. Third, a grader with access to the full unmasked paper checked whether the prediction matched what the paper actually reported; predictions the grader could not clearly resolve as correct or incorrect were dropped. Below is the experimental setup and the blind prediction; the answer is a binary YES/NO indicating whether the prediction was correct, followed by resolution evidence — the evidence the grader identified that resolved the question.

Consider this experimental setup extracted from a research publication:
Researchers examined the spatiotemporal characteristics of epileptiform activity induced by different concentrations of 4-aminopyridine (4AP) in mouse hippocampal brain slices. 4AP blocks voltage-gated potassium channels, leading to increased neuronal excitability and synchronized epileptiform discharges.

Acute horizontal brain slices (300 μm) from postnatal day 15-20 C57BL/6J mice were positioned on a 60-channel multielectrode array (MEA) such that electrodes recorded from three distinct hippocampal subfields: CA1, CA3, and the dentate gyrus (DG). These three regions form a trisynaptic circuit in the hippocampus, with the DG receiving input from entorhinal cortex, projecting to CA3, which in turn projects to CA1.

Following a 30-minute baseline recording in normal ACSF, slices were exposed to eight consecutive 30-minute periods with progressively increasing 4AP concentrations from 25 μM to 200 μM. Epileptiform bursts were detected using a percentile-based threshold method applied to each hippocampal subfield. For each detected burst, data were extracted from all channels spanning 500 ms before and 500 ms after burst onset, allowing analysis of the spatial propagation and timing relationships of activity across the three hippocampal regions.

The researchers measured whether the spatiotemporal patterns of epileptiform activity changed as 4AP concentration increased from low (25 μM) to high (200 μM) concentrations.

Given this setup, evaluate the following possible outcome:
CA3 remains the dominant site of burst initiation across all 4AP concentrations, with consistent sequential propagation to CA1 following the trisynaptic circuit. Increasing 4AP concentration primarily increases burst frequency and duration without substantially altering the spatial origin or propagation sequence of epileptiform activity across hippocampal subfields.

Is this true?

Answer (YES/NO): NO